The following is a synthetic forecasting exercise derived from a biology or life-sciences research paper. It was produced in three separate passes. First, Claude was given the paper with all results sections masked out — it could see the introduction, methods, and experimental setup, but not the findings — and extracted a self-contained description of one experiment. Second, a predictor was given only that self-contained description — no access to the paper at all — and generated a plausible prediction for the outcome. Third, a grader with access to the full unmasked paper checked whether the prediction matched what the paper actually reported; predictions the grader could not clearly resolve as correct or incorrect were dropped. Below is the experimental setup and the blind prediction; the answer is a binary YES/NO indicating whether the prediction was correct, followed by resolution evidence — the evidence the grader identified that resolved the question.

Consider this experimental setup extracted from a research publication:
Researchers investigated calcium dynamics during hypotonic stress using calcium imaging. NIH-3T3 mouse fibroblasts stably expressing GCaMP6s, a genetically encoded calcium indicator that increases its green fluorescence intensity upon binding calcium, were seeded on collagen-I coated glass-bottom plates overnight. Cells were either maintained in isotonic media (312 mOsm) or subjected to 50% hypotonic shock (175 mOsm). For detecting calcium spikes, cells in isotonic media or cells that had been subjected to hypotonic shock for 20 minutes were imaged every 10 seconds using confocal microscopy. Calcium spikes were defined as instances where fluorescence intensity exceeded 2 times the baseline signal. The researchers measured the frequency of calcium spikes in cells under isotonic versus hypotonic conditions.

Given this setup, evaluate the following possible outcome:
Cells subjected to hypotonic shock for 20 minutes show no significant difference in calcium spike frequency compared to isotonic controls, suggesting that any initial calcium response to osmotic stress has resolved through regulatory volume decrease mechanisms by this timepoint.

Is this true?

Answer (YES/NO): NO